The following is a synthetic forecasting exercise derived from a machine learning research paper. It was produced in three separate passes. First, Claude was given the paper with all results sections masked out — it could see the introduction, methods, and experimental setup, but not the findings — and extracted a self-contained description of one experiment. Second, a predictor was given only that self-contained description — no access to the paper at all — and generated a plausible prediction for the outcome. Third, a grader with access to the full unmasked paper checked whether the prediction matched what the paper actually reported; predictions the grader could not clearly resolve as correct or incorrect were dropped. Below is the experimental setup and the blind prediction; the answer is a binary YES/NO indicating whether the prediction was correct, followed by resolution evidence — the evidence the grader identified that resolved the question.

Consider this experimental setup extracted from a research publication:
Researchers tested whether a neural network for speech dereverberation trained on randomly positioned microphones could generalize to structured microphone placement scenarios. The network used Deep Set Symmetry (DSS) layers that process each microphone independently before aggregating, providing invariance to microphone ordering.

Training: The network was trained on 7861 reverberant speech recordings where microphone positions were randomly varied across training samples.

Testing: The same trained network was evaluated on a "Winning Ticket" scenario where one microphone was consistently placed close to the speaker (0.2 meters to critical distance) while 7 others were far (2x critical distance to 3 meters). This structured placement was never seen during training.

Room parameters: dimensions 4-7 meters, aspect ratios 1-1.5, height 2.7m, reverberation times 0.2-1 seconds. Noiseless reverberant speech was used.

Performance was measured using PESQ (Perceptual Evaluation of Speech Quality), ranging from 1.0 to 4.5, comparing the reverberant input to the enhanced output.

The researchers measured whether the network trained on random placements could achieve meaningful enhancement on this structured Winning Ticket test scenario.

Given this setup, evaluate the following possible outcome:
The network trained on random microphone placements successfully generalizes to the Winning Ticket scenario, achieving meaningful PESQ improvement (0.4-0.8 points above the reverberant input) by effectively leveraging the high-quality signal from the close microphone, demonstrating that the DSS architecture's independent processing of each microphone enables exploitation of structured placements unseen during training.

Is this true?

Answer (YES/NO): NO